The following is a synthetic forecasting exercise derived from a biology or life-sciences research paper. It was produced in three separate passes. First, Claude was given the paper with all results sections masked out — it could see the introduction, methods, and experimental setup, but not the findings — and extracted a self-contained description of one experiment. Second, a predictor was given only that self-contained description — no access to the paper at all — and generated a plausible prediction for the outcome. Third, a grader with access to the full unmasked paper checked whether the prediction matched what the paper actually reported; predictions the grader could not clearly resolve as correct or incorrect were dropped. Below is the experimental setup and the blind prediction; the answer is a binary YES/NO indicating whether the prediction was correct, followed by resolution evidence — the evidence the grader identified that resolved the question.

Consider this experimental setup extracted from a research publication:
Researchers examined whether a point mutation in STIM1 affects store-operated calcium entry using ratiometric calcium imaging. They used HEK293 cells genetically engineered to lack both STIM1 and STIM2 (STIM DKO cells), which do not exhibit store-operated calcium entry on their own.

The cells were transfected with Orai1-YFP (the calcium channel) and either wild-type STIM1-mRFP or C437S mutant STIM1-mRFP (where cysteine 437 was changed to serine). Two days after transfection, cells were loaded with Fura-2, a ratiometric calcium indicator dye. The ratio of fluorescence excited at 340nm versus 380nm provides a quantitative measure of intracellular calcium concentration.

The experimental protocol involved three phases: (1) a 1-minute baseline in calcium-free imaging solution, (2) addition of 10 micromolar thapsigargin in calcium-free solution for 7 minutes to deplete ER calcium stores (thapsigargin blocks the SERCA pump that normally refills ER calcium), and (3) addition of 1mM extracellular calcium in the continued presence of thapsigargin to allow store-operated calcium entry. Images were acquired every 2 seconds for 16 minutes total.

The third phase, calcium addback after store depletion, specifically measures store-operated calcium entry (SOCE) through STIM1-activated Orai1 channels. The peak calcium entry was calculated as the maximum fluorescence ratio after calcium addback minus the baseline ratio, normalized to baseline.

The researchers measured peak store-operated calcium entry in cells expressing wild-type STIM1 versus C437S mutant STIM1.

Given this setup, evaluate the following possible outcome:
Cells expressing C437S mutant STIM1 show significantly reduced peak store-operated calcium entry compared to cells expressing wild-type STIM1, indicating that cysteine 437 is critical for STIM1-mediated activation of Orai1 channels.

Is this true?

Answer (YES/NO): YES